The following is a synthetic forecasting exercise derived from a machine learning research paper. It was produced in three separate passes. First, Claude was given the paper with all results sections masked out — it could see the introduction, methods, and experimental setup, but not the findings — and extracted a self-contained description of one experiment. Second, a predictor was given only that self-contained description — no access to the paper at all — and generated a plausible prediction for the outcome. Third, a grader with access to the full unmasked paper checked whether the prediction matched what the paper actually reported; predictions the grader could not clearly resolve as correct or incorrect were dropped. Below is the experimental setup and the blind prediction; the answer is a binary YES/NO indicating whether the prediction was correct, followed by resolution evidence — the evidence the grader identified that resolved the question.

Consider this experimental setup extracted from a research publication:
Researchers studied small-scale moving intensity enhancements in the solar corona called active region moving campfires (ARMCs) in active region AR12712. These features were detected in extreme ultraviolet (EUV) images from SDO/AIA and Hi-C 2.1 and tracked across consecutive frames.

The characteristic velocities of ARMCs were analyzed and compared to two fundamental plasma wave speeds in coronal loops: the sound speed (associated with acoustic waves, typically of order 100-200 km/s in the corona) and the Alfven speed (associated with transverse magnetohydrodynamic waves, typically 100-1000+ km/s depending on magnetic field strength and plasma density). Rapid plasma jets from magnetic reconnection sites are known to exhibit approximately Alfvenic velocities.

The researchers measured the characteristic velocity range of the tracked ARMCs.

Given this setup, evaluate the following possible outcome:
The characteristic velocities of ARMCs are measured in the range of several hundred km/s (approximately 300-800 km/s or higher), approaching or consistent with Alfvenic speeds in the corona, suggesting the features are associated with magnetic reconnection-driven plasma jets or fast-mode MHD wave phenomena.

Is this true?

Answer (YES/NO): NO